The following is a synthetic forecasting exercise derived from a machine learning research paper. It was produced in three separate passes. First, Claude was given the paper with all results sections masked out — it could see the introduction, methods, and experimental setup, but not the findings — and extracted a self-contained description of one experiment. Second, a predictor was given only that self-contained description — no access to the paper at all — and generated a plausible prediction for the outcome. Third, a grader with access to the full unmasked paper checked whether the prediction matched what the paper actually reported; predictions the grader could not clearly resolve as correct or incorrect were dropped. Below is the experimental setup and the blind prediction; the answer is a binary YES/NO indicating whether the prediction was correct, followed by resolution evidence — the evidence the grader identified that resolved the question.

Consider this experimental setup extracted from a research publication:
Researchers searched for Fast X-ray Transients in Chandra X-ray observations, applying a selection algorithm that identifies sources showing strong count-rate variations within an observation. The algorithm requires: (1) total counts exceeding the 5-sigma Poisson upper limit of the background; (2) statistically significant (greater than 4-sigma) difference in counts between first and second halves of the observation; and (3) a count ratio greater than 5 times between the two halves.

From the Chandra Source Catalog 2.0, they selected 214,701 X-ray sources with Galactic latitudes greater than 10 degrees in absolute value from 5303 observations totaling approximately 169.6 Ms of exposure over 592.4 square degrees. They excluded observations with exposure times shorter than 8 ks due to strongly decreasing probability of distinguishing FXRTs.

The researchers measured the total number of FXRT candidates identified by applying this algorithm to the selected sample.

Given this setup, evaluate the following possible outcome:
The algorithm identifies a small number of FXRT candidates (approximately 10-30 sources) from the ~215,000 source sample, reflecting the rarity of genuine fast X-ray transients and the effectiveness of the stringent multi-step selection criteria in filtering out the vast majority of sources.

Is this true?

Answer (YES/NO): NO